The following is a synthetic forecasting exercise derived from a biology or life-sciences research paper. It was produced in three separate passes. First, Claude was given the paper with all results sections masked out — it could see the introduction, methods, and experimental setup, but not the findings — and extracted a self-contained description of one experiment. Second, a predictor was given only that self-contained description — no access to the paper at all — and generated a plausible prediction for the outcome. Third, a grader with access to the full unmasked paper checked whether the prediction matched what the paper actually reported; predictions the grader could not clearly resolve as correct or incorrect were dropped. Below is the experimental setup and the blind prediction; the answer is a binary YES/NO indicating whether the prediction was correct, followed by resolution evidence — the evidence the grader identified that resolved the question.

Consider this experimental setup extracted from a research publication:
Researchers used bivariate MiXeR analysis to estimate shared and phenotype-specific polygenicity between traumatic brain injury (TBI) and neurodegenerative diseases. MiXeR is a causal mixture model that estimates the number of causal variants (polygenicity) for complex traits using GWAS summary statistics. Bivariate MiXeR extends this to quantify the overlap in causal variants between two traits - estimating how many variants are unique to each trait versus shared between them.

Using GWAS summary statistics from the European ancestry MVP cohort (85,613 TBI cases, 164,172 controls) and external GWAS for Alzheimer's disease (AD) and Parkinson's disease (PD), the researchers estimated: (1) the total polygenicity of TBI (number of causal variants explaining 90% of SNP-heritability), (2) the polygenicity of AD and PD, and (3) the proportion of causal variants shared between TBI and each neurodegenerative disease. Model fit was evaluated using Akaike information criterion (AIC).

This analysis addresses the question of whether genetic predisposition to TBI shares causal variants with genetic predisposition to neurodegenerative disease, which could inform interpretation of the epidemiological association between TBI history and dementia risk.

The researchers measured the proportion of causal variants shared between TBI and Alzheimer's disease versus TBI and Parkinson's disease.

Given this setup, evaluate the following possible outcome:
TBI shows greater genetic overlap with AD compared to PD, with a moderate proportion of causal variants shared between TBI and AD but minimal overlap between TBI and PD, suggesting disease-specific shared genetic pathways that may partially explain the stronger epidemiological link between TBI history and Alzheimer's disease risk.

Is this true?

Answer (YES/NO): NO